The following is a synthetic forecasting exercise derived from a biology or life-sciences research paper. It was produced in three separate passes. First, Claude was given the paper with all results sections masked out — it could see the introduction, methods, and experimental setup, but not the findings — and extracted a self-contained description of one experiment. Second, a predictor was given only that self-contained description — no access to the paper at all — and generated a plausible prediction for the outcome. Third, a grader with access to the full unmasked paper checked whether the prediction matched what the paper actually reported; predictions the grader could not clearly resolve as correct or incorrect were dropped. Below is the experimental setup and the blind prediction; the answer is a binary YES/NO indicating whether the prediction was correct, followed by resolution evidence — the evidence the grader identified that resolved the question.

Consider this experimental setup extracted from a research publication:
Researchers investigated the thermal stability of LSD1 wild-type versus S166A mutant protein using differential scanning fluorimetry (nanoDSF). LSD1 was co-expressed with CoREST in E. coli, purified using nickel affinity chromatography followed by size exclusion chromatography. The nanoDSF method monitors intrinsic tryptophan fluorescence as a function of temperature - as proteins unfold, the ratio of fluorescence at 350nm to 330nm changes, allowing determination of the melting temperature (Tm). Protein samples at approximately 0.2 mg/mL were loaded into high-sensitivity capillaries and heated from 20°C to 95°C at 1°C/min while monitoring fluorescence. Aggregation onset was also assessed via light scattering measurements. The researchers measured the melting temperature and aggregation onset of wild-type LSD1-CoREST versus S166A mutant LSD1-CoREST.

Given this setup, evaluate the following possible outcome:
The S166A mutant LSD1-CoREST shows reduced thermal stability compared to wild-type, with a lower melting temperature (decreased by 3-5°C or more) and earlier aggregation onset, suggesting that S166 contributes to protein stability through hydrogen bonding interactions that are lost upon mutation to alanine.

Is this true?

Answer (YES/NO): NO